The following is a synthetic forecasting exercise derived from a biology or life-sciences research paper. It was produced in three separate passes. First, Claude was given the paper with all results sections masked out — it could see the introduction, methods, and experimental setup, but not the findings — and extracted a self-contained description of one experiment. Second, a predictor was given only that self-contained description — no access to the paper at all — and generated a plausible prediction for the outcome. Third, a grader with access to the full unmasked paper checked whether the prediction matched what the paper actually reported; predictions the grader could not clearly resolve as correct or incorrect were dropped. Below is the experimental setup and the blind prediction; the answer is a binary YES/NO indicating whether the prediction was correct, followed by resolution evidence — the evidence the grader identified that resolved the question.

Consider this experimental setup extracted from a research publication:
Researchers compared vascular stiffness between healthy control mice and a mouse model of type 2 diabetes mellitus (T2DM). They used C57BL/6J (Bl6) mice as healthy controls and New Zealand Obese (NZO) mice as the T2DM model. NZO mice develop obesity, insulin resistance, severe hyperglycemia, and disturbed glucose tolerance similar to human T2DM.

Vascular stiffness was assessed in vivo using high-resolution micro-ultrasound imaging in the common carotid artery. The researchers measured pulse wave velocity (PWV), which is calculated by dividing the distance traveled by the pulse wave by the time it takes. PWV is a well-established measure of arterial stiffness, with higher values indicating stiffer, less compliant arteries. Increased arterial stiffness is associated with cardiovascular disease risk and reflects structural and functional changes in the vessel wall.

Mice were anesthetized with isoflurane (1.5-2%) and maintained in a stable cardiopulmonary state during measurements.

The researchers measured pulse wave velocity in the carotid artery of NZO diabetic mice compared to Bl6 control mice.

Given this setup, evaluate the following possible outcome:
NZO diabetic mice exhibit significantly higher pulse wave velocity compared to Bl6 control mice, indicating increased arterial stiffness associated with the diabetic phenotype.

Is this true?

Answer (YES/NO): YES